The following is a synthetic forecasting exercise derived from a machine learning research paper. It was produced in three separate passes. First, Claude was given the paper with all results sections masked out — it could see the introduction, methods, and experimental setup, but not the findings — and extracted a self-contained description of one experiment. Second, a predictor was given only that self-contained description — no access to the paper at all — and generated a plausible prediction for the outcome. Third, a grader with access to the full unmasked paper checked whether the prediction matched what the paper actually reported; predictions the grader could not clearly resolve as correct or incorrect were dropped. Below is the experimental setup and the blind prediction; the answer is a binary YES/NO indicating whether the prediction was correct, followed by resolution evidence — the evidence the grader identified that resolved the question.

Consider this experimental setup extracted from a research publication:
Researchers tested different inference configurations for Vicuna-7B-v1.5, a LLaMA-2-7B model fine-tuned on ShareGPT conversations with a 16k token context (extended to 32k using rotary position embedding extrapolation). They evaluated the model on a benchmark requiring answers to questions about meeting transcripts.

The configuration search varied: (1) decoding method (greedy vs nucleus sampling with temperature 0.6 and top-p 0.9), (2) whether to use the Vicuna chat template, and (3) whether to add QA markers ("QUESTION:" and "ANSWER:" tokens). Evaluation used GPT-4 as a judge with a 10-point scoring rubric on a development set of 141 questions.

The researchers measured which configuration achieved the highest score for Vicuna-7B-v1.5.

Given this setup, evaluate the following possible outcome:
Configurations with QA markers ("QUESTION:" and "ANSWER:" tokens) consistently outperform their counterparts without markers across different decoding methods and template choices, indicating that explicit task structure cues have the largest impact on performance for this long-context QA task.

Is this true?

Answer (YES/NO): NO